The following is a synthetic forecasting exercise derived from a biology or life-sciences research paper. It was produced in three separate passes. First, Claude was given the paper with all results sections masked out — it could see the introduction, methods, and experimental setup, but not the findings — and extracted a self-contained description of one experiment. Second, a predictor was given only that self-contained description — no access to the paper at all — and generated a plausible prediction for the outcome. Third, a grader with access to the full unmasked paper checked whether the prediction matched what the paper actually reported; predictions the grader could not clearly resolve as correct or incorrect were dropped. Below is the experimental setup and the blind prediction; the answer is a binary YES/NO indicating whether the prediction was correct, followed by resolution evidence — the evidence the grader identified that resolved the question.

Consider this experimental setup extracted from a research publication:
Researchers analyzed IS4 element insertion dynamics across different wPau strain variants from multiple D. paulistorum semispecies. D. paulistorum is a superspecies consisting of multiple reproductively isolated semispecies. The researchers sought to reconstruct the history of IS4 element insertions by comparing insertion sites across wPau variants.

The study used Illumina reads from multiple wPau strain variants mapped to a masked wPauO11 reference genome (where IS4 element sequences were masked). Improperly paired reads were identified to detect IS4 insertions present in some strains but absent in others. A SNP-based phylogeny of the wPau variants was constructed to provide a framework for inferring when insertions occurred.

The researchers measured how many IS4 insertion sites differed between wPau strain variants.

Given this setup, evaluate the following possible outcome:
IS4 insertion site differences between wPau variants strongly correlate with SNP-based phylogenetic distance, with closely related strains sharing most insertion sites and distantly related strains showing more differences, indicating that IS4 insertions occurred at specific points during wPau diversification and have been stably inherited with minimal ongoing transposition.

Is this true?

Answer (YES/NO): NO